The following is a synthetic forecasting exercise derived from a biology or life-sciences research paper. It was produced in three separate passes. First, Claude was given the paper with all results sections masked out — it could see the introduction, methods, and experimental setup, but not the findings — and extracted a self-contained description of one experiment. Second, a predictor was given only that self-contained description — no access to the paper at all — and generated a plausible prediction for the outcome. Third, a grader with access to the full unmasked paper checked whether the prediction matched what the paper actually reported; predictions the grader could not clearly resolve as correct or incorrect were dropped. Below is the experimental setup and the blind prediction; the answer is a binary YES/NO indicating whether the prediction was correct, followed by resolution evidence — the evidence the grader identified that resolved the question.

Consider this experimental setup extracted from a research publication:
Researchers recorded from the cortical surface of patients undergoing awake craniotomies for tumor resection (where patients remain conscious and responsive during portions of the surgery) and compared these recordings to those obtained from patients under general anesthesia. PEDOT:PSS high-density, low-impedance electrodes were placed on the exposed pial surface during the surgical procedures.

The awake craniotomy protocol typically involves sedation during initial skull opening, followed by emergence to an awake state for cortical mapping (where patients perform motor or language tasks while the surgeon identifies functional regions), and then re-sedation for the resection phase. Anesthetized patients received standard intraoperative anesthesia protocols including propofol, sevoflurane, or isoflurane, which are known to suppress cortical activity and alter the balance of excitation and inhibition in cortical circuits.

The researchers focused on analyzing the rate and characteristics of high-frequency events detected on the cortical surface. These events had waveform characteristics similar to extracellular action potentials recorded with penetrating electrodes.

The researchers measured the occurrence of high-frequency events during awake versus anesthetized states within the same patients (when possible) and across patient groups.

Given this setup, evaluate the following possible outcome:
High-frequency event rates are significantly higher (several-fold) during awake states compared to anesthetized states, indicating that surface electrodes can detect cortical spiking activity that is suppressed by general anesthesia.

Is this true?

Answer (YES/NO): NO